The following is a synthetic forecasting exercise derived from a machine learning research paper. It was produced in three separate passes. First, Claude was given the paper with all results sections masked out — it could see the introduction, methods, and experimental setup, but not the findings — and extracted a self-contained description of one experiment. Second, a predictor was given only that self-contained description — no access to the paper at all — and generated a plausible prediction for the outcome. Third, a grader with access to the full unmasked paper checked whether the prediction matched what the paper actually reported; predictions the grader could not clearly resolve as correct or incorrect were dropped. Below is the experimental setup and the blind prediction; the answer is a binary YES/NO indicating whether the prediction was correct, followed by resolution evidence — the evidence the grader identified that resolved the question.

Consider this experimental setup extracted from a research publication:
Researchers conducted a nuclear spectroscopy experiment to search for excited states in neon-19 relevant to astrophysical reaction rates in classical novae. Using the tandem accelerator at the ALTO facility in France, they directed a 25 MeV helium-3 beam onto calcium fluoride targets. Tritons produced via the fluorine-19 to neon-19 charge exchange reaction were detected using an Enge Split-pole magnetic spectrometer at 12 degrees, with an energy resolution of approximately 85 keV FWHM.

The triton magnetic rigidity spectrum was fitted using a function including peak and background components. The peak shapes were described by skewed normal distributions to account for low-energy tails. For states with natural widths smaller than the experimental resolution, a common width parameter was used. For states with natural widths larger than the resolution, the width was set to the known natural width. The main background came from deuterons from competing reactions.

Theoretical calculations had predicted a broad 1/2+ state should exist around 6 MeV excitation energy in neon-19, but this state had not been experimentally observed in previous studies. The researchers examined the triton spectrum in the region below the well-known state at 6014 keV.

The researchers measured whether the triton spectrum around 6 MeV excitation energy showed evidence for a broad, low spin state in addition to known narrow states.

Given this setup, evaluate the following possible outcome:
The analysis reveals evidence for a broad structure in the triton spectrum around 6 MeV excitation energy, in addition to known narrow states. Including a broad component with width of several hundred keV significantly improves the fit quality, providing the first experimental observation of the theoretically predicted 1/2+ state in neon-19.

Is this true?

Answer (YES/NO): NO